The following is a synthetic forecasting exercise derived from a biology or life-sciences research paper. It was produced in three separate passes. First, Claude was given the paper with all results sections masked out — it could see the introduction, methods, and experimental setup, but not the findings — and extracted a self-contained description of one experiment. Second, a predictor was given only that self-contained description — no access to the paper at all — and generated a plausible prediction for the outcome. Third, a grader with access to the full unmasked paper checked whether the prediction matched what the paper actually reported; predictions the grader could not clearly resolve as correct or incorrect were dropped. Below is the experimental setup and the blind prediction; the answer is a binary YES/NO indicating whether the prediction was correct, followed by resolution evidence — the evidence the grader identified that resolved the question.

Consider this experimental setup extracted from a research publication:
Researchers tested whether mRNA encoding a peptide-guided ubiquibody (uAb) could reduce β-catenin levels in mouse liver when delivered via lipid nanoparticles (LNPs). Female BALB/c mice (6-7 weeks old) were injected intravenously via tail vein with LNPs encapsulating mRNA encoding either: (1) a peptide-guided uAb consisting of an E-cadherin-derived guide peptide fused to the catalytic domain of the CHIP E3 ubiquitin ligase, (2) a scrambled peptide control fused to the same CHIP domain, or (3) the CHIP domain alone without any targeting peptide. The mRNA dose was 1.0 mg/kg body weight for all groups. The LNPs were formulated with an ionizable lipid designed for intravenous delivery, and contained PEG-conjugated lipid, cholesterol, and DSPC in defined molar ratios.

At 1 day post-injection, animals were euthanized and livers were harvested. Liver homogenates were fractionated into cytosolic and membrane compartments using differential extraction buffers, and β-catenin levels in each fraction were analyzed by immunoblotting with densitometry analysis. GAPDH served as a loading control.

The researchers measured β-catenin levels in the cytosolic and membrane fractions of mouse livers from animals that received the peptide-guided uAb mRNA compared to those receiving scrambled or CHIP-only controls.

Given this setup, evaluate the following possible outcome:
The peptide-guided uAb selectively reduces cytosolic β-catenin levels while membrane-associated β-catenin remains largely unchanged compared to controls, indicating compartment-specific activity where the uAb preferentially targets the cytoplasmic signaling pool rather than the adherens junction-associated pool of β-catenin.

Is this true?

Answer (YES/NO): YES